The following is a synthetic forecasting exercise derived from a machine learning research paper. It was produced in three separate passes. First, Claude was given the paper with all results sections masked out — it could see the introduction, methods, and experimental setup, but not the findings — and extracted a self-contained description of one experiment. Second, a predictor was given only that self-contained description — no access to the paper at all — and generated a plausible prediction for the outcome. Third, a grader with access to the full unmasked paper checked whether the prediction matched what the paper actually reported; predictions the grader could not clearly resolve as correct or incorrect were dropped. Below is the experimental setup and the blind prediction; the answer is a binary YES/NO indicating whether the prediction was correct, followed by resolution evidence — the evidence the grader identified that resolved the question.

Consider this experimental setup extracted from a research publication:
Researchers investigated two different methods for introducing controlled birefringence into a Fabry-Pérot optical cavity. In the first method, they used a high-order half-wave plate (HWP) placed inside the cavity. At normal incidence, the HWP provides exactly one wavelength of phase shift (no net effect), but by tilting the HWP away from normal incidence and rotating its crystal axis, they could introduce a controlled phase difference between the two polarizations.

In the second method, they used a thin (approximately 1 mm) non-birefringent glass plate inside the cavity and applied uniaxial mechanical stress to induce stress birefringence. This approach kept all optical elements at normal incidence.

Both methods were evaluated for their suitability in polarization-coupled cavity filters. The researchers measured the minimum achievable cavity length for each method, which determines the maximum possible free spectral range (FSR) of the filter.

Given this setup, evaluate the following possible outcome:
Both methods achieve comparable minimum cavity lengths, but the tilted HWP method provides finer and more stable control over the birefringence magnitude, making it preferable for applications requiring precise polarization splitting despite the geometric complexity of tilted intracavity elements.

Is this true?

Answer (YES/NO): NO